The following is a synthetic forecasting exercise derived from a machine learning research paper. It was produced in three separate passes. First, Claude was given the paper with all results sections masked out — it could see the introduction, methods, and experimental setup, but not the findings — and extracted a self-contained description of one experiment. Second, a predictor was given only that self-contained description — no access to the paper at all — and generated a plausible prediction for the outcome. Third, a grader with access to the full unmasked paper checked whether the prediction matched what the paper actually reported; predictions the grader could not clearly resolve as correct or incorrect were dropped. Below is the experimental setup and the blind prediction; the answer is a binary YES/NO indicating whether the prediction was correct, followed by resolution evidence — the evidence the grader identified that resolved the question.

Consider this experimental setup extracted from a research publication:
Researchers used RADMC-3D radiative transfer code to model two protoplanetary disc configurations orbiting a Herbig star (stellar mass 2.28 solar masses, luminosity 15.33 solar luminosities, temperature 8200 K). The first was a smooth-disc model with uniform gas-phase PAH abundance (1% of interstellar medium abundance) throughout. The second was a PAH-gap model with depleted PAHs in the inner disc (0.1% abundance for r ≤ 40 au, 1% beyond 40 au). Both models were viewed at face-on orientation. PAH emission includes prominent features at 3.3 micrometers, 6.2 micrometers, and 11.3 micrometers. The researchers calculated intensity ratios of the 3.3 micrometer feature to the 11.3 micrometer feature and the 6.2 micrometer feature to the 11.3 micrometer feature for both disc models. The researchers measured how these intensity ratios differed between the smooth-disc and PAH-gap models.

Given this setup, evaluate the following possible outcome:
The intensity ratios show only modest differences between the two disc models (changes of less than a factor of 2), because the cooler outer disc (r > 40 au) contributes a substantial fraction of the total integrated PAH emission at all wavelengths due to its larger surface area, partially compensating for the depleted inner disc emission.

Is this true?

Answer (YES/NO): NO